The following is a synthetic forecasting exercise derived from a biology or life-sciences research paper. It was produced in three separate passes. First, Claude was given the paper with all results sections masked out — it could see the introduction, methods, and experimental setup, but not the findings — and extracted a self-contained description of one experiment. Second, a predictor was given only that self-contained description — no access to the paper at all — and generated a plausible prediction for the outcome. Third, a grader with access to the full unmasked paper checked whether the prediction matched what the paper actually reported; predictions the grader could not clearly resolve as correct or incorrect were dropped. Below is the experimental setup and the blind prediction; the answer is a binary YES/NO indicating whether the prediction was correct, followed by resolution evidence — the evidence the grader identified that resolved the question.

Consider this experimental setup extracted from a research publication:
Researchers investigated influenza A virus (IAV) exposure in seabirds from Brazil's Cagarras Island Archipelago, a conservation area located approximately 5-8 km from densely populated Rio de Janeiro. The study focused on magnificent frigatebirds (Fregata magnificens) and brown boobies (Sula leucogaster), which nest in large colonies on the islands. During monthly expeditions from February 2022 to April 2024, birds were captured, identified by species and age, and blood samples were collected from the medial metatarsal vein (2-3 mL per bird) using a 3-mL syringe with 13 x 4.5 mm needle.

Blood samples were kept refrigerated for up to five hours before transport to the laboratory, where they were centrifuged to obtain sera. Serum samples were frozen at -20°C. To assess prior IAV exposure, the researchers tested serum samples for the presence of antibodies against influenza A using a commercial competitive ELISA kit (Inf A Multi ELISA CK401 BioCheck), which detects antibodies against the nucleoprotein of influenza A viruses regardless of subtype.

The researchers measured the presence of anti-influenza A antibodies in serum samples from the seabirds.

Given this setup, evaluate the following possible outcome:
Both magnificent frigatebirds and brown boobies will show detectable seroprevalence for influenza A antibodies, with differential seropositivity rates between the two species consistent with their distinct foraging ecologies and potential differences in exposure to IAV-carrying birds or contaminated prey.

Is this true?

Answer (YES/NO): NO